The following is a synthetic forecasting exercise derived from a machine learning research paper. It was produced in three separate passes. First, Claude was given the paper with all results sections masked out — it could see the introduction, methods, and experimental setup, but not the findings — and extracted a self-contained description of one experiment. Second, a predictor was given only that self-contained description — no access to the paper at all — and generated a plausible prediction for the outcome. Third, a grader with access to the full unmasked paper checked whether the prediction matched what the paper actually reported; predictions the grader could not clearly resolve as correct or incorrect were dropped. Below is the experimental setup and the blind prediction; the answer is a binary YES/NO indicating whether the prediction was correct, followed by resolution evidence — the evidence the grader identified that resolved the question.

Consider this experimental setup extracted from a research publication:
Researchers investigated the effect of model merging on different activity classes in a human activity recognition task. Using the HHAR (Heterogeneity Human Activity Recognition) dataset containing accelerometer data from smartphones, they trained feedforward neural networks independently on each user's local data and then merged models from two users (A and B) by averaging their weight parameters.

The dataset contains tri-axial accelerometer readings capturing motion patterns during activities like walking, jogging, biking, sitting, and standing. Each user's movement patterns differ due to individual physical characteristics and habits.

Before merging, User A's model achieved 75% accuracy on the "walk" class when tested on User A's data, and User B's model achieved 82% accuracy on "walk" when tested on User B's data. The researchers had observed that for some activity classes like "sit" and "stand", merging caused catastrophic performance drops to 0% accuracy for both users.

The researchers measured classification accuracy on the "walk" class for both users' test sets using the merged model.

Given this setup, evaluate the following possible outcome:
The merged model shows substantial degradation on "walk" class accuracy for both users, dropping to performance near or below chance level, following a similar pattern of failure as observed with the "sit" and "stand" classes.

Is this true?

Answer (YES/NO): NO